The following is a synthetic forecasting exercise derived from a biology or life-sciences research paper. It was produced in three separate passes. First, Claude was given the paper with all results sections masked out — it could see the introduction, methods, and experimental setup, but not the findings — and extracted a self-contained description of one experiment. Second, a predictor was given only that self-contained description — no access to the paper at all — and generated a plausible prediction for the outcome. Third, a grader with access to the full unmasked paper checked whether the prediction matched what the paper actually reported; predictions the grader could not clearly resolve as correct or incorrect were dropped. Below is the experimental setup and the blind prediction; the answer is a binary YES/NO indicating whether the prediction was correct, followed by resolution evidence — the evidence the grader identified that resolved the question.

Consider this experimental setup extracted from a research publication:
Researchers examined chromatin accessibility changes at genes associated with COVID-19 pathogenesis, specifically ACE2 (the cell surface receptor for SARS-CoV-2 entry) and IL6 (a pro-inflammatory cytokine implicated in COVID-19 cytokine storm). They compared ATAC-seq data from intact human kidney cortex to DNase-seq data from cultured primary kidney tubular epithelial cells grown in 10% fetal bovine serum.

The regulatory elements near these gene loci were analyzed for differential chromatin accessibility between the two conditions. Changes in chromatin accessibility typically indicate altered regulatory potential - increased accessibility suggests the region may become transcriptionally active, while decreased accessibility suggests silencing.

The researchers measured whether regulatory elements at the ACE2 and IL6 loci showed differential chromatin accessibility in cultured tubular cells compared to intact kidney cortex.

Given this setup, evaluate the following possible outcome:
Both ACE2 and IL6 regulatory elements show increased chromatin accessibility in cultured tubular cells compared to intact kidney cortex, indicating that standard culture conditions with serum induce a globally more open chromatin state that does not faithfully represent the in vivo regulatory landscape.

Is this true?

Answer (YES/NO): NO